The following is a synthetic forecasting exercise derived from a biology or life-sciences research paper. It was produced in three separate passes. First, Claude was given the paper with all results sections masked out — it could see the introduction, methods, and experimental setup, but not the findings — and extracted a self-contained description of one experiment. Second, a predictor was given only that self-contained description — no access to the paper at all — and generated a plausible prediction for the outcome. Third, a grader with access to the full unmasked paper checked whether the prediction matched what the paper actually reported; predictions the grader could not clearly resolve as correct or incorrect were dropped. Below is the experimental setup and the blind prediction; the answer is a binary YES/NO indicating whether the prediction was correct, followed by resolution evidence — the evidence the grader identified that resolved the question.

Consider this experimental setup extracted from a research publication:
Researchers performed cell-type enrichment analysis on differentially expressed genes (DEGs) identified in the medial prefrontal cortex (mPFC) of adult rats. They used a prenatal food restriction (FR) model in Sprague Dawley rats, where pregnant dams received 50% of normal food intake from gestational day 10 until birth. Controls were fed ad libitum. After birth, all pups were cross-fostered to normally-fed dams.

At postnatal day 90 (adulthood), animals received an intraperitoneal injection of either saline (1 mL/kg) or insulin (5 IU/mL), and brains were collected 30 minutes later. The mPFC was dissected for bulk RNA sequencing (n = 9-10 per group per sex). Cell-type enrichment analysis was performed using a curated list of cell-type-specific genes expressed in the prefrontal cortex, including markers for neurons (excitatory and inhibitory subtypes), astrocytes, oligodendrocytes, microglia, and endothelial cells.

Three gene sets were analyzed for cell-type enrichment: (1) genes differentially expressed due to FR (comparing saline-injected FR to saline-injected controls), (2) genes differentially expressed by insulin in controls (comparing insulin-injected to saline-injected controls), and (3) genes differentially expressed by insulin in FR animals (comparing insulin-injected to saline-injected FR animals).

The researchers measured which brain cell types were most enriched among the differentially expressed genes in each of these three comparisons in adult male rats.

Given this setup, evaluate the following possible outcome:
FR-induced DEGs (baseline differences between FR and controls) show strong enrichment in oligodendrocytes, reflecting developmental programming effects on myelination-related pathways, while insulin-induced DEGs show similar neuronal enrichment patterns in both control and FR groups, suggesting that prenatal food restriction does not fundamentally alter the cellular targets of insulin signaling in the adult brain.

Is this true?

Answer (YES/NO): NO